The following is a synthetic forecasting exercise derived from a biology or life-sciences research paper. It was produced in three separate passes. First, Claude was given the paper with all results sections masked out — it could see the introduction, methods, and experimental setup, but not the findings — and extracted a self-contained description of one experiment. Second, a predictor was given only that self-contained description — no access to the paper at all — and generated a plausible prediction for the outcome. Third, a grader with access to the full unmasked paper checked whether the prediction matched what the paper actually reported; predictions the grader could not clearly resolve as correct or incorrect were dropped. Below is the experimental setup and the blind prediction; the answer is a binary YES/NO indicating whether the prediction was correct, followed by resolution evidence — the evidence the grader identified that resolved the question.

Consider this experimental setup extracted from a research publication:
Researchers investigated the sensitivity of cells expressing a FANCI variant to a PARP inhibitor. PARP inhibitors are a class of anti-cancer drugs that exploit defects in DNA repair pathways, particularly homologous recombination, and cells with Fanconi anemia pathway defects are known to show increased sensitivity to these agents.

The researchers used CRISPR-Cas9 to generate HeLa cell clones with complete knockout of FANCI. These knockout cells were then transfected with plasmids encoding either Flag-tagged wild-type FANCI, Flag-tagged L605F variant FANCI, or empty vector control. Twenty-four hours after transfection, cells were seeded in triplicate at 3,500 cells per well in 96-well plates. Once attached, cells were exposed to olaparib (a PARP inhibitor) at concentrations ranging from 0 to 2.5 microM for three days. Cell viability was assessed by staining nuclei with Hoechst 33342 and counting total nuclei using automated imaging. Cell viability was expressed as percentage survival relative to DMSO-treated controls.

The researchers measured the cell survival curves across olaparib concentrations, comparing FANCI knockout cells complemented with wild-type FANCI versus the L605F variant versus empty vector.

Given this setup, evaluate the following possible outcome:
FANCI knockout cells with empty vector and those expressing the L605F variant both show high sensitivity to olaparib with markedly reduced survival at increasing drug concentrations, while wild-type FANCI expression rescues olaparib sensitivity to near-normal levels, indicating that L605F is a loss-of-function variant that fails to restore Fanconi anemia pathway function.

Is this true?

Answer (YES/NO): NO